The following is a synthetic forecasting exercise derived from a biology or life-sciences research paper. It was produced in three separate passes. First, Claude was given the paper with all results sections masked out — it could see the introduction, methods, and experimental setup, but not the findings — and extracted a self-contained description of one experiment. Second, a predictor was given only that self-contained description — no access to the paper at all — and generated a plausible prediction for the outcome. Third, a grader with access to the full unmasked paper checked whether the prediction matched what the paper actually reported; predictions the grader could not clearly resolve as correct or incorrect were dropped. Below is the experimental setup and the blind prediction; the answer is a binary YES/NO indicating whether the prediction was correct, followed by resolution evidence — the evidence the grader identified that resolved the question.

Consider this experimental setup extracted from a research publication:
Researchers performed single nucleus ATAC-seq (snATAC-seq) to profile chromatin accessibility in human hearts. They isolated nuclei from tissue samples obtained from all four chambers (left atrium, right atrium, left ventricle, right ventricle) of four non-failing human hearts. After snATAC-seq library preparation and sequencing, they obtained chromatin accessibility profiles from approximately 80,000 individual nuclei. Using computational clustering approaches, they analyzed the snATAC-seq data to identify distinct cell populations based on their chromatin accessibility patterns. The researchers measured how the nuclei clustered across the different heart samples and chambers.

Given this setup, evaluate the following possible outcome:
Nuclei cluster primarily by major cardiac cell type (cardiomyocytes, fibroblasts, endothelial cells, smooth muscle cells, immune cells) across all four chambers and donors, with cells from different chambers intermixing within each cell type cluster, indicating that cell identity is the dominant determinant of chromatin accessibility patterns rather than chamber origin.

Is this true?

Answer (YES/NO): NO